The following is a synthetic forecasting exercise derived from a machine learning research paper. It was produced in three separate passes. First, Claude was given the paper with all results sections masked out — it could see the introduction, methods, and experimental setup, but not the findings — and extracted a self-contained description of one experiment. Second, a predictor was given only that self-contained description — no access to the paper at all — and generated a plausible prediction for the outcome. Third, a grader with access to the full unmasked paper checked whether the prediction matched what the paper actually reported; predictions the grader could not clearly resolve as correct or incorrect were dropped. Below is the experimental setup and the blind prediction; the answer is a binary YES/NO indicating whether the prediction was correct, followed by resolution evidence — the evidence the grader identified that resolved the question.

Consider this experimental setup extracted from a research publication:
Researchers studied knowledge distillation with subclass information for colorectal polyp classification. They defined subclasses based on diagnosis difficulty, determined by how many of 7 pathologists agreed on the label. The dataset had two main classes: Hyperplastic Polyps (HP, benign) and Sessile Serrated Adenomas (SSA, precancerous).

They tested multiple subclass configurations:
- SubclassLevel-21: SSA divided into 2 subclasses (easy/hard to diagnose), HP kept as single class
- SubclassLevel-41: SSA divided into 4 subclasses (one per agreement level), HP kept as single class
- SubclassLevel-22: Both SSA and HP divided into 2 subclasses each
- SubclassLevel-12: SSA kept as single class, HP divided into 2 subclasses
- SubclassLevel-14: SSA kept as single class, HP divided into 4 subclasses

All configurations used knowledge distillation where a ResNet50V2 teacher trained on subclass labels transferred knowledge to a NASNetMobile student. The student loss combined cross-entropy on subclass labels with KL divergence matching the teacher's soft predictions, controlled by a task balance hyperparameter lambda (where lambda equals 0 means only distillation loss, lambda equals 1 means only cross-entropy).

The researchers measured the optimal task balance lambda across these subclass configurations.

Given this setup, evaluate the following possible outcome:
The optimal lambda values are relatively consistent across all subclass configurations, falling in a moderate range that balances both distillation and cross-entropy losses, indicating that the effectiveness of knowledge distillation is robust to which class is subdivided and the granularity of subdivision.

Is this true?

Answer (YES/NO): NO